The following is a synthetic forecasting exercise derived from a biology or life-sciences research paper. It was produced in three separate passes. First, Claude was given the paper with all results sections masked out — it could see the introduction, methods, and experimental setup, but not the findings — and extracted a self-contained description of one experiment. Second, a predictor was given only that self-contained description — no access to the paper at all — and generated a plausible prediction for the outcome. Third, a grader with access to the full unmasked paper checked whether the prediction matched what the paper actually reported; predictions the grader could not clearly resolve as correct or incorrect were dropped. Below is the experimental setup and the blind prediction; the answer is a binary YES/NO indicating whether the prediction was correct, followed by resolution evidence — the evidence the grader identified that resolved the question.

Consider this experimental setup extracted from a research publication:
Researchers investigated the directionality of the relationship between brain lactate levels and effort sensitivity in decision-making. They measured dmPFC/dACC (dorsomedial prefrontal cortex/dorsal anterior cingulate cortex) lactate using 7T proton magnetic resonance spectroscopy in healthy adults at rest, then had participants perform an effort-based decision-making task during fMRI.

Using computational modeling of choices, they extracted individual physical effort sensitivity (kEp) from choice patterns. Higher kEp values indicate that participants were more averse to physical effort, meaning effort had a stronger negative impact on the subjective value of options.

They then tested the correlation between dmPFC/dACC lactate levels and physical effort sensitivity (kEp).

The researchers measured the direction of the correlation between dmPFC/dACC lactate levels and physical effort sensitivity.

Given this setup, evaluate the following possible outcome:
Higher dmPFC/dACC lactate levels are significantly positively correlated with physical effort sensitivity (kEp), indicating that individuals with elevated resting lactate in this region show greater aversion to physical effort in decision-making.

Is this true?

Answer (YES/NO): YES